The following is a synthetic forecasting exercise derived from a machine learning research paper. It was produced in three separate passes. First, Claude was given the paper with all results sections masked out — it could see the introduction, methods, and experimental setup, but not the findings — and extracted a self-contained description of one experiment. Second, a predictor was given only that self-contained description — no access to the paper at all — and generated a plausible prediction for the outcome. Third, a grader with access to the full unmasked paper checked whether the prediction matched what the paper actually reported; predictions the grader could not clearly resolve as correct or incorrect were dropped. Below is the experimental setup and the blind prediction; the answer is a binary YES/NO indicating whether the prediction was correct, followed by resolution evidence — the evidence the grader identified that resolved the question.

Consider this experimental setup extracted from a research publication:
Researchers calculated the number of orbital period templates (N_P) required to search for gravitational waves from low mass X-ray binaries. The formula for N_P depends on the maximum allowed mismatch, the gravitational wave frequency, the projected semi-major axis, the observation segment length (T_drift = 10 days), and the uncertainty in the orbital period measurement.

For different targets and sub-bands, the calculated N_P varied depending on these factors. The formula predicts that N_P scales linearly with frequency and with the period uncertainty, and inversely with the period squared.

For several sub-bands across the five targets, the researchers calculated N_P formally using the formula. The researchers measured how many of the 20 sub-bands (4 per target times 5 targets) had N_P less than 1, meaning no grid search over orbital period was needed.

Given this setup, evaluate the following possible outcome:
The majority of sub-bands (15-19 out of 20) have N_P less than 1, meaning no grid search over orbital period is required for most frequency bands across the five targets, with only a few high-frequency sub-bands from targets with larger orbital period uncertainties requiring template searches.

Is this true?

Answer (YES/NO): NO